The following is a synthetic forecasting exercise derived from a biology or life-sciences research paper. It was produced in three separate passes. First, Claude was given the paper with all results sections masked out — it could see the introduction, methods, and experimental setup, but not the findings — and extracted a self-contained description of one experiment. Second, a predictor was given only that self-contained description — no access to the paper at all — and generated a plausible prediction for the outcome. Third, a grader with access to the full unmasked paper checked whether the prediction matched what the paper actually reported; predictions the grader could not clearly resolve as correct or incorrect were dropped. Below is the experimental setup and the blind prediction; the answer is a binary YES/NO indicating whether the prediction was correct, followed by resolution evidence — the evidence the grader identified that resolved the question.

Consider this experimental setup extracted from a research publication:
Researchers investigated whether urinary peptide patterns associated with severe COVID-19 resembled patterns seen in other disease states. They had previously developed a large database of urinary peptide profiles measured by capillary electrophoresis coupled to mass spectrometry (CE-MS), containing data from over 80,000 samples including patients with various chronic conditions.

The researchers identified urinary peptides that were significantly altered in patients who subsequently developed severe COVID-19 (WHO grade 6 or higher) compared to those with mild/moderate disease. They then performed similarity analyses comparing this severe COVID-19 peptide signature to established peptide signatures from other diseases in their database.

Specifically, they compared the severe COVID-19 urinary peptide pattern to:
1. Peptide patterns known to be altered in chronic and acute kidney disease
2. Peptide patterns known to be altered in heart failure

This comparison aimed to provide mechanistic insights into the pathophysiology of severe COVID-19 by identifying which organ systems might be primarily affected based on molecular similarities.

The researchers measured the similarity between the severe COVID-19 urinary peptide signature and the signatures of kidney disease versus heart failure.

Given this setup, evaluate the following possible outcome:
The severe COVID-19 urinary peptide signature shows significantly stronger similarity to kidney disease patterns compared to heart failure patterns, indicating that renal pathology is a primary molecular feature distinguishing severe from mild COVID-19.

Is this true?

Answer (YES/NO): YES